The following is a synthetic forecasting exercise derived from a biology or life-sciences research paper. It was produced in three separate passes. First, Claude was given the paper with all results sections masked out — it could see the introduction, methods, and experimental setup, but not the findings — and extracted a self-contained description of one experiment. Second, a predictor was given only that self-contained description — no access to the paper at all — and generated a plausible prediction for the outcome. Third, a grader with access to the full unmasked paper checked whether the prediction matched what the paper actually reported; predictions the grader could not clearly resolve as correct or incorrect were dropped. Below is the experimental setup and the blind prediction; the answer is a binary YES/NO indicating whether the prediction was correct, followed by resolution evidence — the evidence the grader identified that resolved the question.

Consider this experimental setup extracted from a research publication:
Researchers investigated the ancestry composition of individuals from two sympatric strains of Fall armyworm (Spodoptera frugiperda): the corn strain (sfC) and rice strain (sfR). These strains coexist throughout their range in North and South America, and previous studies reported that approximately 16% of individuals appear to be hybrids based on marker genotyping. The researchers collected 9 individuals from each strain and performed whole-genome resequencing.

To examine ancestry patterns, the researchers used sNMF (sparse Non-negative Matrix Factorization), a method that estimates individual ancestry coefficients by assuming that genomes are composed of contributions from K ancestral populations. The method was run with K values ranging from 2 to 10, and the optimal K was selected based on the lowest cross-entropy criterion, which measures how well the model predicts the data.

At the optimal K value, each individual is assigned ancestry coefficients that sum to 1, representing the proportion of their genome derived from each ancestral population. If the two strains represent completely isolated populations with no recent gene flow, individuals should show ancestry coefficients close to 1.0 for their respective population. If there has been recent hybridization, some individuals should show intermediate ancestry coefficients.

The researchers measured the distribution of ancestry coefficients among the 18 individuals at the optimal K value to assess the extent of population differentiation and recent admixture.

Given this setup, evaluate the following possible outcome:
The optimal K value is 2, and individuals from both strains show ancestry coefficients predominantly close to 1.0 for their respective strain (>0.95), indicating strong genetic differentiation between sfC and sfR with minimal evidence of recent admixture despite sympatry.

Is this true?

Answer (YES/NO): NO